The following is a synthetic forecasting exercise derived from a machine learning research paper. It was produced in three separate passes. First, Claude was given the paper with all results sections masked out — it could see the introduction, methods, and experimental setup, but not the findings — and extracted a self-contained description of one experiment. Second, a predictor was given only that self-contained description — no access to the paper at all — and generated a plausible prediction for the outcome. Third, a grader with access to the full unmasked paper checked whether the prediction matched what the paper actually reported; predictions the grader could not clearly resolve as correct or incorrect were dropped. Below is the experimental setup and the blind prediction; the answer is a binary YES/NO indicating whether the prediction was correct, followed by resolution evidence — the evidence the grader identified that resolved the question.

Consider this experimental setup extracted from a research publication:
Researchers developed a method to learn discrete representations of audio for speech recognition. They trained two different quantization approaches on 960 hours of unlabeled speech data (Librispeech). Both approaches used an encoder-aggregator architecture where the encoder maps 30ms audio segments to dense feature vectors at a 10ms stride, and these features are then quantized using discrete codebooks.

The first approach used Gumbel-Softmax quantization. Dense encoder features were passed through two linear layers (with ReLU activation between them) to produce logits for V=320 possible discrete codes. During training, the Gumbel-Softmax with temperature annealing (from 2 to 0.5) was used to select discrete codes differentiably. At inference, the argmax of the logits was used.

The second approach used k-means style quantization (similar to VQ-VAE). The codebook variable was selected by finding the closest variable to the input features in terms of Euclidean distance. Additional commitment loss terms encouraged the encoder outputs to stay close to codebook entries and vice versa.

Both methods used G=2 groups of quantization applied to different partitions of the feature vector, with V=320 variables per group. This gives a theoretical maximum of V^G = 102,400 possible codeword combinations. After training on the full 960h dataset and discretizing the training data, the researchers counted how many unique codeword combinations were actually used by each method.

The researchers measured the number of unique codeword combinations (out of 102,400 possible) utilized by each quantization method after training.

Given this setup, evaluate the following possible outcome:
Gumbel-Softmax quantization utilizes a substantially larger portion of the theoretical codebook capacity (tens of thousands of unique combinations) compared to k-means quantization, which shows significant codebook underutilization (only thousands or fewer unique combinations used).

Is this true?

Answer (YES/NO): NO